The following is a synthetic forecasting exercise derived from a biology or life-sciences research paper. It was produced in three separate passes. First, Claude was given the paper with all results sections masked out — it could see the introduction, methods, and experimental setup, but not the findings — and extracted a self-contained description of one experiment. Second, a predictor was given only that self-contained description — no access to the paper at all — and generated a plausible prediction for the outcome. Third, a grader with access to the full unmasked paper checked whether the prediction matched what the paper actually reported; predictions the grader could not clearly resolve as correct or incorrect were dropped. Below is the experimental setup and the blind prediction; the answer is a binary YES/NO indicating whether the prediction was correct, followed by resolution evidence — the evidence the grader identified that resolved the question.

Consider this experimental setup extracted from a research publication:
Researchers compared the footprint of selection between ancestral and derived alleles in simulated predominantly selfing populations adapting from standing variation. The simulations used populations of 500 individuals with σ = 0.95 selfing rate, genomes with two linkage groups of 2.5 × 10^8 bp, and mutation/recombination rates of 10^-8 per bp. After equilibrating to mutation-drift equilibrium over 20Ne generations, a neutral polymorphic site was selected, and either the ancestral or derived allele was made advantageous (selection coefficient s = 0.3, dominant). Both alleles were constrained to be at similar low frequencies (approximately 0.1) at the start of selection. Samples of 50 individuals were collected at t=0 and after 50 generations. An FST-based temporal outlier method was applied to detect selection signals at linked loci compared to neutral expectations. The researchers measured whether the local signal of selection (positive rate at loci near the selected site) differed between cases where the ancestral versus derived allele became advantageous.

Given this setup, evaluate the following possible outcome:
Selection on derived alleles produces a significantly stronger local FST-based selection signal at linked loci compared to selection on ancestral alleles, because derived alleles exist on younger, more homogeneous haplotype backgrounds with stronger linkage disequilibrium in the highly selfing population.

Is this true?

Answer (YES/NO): NO